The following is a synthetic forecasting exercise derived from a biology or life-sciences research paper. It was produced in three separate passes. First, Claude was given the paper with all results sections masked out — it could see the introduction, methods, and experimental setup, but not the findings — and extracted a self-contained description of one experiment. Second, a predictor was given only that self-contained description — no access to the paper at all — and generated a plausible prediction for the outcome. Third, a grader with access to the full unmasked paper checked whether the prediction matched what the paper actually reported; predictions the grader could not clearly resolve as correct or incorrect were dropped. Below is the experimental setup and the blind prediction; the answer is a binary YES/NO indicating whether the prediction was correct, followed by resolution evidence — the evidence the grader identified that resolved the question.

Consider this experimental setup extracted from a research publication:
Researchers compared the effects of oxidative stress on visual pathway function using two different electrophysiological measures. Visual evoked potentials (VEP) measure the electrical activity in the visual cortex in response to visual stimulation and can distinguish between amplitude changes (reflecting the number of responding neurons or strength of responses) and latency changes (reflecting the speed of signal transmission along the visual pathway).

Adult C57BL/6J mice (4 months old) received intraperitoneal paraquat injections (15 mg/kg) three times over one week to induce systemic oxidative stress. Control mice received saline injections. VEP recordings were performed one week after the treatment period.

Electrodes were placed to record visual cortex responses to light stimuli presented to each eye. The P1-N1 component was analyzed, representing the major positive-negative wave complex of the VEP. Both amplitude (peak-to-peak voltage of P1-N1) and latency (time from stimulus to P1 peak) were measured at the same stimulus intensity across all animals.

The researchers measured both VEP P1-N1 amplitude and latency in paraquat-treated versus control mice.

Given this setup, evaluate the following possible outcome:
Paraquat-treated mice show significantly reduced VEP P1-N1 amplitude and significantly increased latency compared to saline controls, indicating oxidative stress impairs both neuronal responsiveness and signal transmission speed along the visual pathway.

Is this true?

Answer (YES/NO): NO